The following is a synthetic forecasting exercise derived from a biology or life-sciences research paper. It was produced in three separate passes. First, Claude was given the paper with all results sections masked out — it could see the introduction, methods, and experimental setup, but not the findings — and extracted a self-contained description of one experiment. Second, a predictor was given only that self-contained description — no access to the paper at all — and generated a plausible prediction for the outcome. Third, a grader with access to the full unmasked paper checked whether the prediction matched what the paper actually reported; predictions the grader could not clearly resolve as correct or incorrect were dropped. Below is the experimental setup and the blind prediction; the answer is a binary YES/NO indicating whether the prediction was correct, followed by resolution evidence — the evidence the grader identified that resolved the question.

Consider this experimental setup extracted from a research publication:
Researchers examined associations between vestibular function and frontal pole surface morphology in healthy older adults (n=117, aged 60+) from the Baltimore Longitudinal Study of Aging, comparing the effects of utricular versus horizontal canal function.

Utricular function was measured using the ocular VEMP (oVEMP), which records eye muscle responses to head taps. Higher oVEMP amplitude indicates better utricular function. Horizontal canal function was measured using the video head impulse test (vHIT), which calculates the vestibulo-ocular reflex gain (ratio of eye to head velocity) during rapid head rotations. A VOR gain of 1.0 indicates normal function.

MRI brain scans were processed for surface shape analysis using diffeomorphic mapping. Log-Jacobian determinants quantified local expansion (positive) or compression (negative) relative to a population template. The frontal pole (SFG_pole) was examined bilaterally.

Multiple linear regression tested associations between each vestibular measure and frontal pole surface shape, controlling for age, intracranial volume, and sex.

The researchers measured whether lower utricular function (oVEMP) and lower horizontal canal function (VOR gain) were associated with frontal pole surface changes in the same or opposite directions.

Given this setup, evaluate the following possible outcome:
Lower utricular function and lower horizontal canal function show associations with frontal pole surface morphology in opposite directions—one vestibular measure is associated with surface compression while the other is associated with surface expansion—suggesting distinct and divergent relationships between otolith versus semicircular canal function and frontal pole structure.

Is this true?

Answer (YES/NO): YES